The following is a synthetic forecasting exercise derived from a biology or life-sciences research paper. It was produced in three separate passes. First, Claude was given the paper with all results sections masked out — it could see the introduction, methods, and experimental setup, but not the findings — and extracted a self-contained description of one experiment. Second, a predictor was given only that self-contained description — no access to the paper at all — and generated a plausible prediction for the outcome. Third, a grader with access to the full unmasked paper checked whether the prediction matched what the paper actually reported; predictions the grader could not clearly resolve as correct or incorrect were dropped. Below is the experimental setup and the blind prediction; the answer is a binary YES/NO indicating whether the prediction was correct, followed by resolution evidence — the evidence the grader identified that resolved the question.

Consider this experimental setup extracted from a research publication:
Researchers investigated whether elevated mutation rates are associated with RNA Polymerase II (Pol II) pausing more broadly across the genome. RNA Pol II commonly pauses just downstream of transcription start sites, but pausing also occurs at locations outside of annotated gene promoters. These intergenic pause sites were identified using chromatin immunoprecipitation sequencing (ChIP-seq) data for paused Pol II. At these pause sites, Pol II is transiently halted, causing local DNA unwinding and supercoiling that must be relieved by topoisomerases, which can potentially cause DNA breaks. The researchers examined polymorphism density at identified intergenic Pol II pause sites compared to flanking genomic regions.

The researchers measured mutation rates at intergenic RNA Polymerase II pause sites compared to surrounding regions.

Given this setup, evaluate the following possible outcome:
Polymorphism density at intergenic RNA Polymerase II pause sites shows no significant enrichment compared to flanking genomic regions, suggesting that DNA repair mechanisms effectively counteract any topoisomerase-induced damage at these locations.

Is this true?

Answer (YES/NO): NO